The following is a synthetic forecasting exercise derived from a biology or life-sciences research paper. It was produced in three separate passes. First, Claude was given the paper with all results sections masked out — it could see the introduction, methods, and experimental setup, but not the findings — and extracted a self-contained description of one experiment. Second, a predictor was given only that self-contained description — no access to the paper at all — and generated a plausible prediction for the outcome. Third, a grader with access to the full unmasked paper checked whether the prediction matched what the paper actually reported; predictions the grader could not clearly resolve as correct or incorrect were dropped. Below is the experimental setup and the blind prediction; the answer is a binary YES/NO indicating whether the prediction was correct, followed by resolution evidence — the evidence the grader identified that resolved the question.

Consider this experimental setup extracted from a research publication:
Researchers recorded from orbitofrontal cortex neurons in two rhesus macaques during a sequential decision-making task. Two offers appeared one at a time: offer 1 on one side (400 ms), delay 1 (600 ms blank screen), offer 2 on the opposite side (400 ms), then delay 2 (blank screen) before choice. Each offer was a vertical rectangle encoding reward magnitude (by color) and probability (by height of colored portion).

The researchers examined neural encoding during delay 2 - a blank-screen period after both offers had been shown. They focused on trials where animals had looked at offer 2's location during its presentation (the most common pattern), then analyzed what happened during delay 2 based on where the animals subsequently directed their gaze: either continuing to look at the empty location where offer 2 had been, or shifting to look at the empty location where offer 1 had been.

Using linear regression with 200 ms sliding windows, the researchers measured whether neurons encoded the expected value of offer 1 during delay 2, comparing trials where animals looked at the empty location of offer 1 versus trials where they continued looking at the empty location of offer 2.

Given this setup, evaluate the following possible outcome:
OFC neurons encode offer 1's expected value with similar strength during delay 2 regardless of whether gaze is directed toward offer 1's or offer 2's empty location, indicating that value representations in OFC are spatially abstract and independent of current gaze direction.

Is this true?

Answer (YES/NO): NO